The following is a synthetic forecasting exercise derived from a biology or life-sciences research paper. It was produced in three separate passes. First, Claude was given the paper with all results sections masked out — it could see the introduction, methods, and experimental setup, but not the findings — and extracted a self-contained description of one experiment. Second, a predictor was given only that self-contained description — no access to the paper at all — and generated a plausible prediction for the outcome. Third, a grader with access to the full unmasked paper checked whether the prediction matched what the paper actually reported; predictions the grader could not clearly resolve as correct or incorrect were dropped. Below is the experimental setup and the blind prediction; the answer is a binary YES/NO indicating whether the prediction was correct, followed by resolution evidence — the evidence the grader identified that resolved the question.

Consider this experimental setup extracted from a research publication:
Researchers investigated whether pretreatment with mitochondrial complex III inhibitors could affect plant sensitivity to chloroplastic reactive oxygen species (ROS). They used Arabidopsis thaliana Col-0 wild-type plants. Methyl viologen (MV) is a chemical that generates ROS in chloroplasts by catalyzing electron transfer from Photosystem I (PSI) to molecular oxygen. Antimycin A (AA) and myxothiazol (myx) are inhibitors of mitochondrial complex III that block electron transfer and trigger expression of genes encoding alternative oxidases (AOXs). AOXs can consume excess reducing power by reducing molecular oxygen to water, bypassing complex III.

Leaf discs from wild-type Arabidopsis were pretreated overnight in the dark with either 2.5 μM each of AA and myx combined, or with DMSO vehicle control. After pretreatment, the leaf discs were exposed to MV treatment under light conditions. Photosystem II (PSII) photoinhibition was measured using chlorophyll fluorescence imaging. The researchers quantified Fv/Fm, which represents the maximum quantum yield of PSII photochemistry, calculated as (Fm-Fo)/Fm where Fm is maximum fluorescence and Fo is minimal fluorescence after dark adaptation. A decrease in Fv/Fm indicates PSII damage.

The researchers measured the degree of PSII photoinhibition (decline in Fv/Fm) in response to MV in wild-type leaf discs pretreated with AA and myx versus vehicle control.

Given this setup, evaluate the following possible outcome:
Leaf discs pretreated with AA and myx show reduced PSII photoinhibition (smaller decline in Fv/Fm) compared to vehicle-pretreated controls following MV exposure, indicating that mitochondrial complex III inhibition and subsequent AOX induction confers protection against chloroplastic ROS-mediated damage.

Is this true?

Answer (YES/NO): YES